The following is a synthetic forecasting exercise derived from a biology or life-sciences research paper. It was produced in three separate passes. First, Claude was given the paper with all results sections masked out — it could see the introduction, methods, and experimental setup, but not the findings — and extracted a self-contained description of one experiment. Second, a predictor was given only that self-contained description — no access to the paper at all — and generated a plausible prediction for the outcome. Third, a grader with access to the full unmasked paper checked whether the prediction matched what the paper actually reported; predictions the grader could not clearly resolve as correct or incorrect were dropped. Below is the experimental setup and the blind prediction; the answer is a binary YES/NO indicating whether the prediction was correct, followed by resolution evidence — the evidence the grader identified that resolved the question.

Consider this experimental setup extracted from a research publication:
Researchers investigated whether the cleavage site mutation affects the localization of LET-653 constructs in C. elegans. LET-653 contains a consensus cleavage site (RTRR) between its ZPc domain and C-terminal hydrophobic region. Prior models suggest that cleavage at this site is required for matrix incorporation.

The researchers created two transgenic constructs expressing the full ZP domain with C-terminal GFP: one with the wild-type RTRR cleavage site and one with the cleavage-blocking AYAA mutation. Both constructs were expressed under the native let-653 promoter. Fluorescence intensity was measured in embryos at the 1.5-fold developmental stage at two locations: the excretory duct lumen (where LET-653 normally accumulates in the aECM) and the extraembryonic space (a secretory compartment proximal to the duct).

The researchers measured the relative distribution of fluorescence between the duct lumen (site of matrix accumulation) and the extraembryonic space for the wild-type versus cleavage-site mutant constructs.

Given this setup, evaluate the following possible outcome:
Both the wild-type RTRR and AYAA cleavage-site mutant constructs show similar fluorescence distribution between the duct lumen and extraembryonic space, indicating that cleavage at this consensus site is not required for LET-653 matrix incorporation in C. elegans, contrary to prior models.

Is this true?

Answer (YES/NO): NO